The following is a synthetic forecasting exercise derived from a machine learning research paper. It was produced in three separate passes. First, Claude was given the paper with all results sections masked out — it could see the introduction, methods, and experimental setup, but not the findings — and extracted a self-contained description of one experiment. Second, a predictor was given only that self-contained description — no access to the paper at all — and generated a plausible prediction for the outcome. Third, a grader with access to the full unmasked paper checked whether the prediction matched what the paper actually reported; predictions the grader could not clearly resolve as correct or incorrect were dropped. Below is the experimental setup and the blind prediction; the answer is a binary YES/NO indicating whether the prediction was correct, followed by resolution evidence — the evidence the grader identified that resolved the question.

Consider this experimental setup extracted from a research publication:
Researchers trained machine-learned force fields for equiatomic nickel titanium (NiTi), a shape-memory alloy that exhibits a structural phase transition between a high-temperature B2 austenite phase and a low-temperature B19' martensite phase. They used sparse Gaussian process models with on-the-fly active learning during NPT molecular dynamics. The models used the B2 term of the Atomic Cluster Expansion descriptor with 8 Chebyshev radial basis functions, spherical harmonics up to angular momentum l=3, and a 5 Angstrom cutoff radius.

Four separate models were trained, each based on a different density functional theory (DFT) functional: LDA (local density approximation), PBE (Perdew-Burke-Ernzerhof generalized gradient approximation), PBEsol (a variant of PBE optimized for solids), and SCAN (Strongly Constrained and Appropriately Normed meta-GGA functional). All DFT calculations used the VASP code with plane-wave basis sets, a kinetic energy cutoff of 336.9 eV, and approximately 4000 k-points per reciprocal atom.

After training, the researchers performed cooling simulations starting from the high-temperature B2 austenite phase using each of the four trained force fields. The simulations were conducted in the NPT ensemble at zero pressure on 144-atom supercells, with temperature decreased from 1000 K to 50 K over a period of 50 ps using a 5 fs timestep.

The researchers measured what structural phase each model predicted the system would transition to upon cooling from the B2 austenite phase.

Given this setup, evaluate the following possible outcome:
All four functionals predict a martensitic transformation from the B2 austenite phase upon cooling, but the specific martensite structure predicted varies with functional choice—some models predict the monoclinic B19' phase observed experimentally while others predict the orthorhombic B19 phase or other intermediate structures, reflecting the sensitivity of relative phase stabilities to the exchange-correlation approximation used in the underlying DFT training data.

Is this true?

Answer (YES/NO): NO